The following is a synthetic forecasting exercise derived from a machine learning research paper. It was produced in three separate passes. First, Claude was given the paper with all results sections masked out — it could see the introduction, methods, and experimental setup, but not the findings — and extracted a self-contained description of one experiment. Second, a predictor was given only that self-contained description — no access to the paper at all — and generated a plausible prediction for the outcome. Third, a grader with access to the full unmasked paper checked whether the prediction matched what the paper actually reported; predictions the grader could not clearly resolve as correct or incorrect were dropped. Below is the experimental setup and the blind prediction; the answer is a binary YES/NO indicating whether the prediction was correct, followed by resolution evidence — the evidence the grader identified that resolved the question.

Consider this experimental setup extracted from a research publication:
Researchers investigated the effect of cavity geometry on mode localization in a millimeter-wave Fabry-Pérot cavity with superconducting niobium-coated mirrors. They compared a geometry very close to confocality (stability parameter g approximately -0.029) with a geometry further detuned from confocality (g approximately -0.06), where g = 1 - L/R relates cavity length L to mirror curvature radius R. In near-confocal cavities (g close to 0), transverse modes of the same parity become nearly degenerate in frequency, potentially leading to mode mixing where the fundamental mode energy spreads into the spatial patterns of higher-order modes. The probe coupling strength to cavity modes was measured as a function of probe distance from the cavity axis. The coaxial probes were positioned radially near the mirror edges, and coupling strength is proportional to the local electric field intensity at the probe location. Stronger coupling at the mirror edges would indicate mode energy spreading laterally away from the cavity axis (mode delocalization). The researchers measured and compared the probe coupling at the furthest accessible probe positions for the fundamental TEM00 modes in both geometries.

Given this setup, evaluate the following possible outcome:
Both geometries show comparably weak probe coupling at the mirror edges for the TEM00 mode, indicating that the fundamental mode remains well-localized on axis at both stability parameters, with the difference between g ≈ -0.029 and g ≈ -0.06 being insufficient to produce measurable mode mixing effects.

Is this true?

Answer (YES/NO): NO